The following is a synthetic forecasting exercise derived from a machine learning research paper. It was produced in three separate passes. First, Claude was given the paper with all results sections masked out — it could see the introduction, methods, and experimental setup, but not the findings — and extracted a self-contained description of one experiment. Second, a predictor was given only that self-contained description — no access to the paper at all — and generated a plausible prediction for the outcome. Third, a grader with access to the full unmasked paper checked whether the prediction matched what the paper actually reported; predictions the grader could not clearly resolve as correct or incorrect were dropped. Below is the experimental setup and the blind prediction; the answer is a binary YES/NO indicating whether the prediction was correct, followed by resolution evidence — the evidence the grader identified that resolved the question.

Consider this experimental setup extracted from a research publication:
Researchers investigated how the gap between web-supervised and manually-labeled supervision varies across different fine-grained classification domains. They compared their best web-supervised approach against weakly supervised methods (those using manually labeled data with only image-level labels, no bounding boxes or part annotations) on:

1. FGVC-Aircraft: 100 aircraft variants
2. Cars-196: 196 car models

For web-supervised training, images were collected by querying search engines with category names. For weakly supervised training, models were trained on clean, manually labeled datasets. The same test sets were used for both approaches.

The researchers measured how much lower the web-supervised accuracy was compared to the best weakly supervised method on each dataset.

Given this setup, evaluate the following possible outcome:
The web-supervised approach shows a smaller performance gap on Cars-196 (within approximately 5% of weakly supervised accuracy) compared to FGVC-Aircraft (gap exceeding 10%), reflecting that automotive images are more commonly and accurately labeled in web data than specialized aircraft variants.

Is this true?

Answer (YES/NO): NO